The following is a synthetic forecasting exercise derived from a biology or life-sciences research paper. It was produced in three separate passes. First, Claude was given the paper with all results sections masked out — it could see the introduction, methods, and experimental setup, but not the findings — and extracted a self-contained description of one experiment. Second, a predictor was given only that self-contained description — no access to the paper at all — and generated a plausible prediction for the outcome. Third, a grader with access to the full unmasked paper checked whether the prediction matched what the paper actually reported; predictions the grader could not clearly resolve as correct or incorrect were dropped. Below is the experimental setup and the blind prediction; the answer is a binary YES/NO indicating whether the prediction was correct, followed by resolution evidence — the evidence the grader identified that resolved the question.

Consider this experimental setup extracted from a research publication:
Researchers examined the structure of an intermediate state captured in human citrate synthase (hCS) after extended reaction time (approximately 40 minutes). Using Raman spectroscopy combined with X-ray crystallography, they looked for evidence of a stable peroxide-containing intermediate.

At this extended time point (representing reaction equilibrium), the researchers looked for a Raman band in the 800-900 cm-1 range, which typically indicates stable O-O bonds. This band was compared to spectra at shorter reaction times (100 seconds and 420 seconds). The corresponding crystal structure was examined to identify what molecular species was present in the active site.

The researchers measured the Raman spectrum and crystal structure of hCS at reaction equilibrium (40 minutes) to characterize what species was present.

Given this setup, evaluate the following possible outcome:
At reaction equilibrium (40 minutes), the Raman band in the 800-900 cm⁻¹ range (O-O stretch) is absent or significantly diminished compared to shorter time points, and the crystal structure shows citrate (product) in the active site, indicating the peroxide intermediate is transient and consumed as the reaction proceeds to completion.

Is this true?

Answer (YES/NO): NO